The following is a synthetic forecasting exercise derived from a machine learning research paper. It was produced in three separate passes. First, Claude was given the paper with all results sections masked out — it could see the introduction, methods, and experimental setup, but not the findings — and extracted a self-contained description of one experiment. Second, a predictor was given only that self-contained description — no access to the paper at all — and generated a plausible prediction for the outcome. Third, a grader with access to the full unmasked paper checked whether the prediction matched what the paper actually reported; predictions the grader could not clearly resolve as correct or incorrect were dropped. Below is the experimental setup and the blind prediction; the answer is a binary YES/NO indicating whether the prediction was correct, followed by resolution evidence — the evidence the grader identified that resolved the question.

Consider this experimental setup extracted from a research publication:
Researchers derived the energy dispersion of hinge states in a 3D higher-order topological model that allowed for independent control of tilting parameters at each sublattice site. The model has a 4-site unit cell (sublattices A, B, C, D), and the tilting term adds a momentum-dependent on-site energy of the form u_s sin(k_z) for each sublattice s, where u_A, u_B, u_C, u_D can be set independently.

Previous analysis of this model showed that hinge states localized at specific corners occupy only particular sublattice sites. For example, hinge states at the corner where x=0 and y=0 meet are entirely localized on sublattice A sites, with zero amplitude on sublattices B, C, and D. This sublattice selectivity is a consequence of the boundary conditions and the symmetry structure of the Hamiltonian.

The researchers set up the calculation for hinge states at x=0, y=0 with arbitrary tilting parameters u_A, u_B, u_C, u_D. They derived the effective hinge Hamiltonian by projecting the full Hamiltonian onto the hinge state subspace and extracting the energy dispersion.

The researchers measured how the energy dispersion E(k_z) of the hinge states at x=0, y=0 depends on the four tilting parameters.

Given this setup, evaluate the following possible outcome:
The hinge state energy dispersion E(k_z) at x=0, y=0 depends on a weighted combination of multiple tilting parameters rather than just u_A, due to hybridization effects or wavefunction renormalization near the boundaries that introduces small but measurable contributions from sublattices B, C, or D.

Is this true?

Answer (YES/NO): NO